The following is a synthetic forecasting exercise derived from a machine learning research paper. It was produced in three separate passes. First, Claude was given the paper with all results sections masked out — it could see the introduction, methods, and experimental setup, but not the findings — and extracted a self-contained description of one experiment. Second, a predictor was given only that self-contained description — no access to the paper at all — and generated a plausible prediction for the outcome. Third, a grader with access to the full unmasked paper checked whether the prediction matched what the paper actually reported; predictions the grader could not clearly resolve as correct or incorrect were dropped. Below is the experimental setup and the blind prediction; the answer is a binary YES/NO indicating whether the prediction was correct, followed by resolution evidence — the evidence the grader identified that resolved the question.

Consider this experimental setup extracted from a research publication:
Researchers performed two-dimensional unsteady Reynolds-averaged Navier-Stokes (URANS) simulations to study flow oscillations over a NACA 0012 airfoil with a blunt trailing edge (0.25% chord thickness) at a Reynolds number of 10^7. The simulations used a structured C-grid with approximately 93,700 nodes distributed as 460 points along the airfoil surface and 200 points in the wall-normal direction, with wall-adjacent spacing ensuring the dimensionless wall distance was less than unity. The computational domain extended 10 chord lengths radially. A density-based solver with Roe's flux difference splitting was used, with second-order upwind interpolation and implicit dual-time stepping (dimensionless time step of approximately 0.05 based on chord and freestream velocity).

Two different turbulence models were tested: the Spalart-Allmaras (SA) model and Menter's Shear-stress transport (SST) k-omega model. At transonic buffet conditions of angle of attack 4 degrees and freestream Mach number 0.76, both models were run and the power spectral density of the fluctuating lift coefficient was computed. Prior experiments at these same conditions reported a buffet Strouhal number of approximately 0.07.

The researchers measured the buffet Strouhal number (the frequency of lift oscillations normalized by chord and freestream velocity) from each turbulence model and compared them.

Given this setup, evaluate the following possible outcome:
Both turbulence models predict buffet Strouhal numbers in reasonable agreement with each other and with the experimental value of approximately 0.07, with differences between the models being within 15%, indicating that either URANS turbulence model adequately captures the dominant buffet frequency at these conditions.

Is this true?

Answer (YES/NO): YES